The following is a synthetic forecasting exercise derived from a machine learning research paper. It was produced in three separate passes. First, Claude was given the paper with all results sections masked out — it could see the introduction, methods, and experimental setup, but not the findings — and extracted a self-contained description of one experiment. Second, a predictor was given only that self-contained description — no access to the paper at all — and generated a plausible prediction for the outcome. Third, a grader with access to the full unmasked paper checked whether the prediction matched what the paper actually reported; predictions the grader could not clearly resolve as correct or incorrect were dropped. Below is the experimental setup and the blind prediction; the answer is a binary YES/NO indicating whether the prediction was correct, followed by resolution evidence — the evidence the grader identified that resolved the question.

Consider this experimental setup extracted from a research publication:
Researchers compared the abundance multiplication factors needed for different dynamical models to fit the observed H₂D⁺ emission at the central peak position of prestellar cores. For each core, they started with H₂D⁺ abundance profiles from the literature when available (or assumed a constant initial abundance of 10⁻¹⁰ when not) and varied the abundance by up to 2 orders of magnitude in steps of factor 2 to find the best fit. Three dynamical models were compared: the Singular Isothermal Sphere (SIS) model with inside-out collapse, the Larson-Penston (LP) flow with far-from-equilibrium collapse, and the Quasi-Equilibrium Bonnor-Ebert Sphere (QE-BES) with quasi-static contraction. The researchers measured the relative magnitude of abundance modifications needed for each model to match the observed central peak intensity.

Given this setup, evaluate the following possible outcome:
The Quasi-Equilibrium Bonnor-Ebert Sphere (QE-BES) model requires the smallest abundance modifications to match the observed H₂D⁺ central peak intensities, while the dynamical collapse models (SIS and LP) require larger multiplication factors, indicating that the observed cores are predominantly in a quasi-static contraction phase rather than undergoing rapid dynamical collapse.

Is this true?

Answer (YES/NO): NO